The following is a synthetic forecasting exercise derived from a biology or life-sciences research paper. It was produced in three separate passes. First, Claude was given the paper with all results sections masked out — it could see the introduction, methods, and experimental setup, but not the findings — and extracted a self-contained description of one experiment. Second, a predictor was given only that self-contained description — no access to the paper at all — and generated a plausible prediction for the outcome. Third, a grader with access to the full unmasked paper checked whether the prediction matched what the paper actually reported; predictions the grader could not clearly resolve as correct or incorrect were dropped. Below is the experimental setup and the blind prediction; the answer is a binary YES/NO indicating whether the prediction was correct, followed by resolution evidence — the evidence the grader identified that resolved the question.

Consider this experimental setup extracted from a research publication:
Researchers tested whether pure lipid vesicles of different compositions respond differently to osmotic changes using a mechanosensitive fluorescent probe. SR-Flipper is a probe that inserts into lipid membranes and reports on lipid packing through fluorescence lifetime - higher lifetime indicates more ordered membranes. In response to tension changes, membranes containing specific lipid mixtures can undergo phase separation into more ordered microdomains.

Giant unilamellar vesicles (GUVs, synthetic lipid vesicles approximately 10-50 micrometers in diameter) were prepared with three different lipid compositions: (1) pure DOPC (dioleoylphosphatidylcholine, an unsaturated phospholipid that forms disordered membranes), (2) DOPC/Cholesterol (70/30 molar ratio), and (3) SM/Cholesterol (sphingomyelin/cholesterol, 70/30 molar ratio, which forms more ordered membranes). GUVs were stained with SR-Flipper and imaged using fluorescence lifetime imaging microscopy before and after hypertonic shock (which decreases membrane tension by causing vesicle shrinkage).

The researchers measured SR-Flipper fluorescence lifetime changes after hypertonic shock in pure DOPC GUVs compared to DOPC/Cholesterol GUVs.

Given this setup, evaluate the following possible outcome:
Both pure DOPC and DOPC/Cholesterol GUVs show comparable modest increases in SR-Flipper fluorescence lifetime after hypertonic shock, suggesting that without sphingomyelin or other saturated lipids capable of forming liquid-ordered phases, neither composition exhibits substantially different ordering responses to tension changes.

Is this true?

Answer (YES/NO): NO